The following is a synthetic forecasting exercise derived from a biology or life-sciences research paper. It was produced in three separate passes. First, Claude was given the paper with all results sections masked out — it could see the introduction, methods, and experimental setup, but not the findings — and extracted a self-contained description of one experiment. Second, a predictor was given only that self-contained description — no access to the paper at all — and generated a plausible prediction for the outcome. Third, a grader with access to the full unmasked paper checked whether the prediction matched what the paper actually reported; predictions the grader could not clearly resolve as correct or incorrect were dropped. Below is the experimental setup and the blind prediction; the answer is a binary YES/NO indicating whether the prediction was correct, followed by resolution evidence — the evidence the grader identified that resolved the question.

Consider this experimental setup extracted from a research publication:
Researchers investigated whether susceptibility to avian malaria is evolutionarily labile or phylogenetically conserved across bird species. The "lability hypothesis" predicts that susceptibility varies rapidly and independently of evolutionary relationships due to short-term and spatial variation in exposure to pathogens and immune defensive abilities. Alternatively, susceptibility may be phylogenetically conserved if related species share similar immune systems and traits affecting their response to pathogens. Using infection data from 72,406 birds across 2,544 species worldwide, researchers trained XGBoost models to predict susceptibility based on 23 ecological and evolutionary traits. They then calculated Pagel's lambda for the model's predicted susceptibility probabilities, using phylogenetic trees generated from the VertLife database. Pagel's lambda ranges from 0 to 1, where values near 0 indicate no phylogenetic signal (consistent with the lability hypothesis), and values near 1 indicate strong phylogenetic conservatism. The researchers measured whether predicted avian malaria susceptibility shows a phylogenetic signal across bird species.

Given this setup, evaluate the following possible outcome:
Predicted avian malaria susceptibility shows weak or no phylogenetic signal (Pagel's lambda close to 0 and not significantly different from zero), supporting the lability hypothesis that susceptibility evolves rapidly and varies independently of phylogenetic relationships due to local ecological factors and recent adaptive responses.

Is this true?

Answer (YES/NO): NO